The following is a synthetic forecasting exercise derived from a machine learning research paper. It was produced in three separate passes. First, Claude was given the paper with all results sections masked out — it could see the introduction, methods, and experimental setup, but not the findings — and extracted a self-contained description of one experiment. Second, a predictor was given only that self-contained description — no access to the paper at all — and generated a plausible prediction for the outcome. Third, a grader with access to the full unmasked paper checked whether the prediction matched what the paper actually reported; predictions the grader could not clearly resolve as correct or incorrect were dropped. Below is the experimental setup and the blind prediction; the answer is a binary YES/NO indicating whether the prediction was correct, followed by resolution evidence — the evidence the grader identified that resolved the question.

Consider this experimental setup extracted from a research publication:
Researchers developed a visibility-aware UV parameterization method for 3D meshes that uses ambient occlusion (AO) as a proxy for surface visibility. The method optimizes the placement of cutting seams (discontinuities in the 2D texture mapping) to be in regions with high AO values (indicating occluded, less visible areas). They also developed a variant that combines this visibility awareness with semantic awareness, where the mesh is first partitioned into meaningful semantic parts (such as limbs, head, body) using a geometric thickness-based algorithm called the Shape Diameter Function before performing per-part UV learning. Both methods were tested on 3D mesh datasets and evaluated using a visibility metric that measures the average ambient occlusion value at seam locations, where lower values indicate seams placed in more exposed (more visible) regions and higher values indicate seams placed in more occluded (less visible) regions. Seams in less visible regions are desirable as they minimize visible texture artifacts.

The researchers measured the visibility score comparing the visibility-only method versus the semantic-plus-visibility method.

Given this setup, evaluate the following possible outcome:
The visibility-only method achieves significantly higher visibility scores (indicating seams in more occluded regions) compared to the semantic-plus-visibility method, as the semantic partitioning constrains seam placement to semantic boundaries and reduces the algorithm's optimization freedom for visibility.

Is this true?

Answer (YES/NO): NO